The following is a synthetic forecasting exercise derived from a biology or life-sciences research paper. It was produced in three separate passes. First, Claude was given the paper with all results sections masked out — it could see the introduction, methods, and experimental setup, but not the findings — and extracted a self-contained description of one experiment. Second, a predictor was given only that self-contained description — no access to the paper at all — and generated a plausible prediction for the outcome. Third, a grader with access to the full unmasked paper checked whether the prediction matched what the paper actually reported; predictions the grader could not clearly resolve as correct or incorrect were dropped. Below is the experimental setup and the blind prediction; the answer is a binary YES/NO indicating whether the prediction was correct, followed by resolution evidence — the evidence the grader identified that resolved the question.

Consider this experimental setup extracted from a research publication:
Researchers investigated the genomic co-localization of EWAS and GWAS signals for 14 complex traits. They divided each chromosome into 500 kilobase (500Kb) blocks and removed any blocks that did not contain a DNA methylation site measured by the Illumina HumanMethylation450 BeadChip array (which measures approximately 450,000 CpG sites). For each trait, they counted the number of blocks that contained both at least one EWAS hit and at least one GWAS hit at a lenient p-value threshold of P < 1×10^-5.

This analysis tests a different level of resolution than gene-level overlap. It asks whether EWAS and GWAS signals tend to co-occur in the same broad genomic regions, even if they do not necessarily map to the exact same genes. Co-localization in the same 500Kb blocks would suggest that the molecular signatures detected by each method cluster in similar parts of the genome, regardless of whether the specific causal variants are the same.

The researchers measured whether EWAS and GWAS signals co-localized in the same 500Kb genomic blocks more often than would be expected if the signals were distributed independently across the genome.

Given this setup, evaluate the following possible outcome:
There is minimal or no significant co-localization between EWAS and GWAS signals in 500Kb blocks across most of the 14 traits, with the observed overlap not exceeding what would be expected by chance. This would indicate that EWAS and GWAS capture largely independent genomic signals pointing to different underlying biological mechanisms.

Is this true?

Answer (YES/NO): YES